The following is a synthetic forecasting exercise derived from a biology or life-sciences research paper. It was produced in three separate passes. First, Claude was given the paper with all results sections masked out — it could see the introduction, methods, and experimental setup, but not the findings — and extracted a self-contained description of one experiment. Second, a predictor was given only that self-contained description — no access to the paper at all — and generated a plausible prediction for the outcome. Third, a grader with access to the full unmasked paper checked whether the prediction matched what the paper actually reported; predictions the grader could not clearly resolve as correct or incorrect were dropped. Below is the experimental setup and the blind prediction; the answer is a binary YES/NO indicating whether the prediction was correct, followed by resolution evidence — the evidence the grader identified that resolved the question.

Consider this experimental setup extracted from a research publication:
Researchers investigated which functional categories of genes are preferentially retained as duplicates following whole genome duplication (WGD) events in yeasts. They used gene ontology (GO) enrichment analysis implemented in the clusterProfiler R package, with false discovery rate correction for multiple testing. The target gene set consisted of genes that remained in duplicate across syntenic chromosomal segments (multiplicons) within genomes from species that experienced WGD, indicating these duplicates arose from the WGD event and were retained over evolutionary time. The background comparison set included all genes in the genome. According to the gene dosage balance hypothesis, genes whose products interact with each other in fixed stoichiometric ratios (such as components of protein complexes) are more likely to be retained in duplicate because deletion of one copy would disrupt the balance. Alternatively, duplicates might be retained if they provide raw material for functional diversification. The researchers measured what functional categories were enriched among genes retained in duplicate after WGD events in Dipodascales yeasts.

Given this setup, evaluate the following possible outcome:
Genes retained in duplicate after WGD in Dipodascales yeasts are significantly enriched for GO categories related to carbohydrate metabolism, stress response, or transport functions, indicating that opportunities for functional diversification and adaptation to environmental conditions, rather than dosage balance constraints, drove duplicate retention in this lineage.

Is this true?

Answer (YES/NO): NO